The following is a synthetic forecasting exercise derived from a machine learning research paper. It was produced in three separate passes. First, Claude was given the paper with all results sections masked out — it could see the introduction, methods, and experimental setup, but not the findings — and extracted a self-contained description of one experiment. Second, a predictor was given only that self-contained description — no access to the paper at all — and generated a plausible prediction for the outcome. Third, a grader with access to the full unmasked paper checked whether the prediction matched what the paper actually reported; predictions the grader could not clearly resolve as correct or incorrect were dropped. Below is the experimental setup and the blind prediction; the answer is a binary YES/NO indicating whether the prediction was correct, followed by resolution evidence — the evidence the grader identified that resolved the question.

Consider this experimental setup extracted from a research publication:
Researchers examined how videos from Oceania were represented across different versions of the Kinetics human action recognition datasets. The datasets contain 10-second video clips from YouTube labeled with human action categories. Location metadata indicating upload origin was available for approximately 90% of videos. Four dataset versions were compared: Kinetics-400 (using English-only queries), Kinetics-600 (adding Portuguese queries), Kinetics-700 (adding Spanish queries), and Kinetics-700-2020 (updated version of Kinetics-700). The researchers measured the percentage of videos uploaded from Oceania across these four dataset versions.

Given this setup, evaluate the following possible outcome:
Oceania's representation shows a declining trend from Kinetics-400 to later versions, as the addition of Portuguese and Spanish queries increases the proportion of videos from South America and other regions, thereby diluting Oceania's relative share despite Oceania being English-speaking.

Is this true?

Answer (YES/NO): NO